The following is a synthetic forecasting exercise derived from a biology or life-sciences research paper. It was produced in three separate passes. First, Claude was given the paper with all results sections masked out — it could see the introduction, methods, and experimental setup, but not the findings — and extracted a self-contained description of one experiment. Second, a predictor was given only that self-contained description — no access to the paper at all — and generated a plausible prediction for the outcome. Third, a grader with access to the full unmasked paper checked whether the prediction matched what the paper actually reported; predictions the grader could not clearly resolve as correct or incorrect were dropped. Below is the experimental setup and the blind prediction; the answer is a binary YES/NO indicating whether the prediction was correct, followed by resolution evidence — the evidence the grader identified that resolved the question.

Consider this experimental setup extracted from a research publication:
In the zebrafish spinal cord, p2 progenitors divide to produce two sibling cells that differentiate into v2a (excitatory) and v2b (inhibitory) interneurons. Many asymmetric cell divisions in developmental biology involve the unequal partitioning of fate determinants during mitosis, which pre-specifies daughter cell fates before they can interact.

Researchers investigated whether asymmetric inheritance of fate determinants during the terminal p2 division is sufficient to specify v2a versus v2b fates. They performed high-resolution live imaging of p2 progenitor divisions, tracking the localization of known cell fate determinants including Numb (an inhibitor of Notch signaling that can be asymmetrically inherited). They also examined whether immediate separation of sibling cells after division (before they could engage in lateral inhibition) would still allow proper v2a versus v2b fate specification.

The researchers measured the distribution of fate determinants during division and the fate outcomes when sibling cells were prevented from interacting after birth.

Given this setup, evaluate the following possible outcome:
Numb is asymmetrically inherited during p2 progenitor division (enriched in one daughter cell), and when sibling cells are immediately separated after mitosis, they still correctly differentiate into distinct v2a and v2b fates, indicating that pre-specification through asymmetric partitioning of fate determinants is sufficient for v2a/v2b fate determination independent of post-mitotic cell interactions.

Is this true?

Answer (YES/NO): NO